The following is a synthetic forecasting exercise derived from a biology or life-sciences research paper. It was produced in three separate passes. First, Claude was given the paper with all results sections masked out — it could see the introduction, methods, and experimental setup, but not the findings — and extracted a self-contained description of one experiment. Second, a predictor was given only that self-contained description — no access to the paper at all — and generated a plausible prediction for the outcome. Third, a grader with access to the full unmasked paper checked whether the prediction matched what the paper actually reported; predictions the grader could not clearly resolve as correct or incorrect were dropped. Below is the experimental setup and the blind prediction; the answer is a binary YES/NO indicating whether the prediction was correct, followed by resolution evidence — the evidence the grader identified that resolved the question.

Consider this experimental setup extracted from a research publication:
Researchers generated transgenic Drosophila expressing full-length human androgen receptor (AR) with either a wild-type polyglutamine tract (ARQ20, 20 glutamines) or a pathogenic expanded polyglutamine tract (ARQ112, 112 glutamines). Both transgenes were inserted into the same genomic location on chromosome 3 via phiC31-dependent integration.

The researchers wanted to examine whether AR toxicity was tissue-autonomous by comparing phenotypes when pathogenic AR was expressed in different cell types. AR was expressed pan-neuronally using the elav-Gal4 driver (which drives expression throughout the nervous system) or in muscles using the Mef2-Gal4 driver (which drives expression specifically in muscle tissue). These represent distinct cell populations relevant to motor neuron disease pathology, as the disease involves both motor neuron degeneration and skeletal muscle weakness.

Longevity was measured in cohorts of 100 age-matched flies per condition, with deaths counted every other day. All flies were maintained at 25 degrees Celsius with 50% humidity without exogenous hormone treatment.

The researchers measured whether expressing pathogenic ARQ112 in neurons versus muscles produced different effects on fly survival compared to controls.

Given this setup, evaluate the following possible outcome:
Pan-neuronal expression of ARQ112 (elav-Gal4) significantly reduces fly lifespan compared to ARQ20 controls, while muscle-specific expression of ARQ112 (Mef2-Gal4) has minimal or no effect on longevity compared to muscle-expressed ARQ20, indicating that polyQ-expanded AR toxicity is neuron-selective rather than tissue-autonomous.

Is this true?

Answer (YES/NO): NO